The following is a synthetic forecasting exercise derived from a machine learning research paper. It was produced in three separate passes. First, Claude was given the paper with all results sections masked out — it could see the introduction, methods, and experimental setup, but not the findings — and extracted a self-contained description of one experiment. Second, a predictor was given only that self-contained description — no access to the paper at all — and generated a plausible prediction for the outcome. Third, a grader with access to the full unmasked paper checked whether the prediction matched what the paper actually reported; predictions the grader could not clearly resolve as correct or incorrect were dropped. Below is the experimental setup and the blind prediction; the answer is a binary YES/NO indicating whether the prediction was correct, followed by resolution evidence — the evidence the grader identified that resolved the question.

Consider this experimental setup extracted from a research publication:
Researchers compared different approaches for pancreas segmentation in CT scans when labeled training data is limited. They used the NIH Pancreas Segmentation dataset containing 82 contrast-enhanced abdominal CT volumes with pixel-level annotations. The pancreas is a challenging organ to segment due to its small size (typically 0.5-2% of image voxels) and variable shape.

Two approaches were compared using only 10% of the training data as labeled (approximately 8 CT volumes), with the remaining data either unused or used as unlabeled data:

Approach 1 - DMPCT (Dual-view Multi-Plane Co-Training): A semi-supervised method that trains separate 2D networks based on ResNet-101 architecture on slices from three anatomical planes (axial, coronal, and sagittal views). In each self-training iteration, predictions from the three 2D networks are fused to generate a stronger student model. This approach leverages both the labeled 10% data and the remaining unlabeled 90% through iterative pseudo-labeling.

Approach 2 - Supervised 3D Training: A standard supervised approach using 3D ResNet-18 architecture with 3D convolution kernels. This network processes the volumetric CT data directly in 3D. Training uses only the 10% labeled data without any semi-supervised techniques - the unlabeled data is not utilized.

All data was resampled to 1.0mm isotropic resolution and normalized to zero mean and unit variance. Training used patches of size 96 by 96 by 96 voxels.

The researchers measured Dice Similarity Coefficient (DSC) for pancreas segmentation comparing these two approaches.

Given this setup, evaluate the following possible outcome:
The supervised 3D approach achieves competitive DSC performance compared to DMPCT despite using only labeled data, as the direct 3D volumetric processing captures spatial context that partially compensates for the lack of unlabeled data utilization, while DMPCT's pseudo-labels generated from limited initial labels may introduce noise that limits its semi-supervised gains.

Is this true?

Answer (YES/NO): YES